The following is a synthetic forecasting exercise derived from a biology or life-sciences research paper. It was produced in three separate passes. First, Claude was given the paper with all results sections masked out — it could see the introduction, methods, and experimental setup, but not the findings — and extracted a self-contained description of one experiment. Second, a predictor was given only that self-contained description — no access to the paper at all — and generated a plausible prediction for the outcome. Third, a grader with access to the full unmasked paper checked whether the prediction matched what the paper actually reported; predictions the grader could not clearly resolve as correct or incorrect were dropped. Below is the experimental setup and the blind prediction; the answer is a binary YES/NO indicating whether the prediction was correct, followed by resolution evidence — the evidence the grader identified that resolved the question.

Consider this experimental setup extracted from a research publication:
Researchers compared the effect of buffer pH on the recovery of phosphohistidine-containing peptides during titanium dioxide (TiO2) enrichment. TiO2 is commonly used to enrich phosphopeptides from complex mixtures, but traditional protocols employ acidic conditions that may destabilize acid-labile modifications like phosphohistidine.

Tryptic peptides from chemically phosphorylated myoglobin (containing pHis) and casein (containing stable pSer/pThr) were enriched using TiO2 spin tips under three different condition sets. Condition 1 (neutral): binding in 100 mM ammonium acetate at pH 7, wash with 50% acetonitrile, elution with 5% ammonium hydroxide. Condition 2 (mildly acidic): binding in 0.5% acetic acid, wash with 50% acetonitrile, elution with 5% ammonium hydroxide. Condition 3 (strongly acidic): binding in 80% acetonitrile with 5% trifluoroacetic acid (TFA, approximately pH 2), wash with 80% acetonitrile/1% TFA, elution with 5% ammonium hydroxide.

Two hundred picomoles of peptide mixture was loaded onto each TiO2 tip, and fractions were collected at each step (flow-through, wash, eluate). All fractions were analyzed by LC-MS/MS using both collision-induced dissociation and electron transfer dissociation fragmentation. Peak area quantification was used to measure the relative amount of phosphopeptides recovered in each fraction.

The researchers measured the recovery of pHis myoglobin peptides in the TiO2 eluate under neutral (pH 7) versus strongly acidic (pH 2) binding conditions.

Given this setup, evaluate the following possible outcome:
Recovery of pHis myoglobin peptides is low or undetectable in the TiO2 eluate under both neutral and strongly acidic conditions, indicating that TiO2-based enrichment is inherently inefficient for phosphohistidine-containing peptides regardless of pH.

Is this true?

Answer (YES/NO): YES